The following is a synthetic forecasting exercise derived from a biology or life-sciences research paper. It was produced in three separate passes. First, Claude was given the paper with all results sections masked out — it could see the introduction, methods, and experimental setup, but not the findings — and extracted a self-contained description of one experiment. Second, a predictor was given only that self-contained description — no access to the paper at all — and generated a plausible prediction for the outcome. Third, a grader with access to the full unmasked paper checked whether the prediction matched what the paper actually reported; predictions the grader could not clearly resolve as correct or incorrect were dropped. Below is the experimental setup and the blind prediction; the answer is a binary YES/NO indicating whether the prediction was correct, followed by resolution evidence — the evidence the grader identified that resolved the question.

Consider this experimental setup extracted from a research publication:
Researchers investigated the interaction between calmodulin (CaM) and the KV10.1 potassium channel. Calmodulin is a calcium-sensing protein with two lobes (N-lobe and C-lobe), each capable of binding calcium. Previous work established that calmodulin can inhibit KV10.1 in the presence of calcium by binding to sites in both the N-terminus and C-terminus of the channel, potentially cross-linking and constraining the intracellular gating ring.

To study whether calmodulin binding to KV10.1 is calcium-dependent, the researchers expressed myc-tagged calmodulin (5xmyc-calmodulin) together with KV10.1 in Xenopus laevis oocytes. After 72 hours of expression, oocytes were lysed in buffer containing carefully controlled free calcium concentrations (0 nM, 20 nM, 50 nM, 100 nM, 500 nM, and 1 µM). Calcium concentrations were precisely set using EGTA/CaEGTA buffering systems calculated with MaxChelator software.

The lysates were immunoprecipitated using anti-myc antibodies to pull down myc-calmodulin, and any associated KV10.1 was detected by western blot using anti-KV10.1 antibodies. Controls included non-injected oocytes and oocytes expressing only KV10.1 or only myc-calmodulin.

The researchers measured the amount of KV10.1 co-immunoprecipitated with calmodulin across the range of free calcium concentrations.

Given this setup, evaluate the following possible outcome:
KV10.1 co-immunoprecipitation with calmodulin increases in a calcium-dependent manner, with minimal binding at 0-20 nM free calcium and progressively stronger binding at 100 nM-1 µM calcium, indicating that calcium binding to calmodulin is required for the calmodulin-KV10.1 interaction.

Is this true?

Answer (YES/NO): YES